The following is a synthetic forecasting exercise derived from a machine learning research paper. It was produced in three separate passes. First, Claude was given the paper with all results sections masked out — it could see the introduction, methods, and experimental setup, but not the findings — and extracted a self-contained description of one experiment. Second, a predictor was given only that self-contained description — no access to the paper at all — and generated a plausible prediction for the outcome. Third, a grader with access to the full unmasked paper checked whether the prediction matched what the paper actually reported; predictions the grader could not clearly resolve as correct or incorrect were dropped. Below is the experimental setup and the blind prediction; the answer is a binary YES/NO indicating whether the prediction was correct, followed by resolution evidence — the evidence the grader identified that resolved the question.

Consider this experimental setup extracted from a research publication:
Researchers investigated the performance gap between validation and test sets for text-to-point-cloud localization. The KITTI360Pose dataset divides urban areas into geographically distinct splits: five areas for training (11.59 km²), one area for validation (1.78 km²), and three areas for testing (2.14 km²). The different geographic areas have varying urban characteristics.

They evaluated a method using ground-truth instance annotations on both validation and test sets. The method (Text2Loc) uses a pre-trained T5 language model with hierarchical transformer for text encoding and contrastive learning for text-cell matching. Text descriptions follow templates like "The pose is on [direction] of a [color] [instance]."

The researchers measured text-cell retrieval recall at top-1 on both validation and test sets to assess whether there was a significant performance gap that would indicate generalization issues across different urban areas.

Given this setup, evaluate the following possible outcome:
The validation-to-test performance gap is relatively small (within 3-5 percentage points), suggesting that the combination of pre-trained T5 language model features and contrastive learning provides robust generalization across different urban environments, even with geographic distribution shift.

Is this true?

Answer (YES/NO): YES